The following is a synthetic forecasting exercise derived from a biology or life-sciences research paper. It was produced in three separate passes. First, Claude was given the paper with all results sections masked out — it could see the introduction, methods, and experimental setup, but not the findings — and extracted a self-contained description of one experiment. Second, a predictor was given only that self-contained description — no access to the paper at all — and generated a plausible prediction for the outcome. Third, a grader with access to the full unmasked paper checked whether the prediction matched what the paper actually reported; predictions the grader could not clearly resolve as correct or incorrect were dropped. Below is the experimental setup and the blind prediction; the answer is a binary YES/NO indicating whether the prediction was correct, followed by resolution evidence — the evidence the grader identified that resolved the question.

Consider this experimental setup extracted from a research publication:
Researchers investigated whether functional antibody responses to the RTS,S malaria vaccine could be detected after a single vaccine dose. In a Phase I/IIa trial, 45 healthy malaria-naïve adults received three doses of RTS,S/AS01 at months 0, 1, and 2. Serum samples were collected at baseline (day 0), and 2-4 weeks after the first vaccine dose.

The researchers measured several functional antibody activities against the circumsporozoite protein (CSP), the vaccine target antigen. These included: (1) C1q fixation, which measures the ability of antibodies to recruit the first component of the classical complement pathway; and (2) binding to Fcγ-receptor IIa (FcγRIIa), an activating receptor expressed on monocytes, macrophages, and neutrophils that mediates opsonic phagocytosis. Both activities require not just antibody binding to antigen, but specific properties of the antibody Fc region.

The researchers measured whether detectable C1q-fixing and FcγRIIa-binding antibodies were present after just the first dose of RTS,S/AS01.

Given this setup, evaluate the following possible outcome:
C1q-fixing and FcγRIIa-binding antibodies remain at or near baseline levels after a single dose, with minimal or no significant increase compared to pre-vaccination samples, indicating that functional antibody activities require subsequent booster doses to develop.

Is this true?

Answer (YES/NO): YES